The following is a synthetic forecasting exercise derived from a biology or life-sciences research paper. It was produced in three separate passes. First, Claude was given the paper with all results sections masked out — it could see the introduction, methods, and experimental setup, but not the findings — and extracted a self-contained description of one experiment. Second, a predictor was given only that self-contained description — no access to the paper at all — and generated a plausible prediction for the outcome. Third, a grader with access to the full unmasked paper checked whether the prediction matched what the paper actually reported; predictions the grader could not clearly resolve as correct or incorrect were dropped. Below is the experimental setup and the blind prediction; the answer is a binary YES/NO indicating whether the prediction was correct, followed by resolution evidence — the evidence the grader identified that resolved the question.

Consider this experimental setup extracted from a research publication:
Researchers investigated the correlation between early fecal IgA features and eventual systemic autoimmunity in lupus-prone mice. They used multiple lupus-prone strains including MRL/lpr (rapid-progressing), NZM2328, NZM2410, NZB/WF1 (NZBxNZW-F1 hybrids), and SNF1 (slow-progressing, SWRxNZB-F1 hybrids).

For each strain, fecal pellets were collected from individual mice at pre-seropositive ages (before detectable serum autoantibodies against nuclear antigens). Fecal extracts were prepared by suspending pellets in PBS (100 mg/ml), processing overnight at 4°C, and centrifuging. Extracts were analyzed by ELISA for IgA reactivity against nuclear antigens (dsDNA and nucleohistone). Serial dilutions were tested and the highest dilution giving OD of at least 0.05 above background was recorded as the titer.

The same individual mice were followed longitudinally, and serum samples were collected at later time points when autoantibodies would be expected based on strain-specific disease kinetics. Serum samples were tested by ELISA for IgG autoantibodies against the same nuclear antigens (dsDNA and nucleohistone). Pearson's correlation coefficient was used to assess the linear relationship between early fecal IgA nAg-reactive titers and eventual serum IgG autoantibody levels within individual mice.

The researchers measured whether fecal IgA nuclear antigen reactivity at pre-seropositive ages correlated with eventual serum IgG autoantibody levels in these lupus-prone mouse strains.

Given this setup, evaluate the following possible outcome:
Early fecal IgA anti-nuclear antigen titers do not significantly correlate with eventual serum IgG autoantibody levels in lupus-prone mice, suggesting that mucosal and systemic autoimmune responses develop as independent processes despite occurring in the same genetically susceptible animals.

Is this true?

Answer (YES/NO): NO